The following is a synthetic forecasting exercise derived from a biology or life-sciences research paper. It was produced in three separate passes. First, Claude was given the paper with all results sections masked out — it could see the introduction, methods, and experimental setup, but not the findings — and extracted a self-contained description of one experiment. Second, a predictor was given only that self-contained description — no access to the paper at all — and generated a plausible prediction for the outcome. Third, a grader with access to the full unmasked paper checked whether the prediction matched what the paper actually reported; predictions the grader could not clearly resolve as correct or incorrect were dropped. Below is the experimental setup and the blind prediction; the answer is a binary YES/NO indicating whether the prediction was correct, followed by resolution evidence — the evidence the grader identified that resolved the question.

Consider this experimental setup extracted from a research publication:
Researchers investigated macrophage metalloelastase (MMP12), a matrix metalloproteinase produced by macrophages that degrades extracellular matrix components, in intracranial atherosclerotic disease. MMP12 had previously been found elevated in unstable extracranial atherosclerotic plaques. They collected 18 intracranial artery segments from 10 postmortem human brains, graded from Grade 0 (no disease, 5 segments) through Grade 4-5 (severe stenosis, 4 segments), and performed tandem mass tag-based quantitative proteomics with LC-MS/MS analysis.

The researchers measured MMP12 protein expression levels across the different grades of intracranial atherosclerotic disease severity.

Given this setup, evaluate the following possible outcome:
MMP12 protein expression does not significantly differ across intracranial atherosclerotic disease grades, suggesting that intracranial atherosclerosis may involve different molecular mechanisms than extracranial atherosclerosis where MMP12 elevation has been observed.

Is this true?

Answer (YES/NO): NO